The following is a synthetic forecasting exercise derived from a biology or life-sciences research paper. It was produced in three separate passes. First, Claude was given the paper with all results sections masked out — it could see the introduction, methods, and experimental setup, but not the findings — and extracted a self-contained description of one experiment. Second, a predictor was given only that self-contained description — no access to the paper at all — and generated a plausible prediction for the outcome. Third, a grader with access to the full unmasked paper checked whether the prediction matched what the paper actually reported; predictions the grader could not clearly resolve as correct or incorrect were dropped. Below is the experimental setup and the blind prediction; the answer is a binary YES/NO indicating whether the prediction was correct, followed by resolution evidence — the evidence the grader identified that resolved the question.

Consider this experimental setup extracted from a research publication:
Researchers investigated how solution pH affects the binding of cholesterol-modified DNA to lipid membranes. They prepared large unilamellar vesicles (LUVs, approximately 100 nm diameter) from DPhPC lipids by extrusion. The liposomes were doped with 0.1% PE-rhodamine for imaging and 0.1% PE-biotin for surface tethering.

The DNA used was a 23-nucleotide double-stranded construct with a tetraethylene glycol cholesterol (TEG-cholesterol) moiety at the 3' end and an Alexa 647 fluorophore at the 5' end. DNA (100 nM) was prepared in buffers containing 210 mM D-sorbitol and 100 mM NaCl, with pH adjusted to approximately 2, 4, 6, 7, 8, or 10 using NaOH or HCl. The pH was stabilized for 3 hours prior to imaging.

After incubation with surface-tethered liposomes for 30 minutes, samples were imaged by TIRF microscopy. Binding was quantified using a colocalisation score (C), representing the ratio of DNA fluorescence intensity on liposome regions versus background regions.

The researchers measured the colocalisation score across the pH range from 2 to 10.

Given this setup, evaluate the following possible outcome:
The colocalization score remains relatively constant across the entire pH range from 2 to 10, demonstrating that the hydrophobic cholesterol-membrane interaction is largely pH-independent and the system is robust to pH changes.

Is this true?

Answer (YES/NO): NO